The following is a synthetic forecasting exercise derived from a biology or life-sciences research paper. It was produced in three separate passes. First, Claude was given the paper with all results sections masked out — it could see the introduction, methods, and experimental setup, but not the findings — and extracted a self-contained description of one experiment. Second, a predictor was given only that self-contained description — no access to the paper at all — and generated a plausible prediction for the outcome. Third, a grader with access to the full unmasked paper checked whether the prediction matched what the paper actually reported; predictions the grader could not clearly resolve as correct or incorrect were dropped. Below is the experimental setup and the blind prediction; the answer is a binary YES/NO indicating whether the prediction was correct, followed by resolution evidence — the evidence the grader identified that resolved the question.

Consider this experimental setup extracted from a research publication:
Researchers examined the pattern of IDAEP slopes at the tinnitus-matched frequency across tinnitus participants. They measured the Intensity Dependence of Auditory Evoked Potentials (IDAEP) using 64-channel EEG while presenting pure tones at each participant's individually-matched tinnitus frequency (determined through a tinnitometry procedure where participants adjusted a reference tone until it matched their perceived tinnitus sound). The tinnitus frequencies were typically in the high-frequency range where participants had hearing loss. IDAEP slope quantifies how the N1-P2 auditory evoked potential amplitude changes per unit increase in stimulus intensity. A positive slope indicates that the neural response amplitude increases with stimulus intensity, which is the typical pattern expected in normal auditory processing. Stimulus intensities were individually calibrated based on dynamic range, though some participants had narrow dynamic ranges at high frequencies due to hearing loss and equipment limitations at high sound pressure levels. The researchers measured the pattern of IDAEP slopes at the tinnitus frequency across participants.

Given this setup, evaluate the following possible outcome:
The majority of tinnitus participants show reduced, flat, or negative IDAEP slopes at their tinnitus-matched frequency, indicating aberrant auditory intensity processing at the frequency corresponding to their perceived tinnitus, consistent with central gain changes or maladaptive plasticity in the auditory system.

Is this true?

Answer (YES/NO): NO